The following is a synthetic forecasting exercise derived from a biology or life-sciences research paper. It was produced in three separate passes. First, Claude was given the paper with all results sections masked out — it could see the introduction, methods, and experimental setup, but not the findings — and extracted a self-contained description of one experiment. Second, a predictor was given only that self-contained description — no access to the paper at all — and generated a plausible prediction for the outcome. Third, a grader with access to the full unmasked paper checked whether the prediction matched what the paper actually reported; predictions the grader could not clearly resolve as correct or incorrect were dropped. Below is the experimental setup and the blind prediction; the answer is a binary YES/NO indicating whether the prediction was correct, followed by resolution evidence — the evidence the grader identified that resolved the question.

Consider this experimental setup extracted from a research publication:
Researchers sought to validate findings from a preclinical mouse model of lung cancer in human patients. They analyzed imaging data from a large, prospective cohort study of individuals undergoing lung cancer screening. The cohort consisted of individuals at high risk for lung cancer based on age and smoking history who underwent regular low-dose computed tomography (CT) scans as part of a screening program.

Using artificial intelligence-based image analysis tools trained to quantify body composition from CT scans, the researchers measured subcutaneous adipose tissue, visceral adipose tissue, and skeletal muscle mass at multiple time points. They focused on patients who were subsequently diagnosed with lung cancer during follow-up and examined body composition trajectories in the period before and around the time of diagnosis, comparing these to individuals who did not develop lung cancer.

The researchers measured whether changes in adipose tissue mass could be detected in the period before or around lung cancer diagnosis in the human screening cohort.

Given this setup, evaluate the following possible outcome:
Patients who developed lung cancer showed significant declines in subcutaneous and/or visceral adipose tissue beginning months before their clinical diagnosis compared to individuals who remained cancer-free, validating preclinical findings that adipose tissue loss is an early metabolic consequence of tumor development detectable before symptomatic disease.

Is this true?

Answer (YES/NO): YES